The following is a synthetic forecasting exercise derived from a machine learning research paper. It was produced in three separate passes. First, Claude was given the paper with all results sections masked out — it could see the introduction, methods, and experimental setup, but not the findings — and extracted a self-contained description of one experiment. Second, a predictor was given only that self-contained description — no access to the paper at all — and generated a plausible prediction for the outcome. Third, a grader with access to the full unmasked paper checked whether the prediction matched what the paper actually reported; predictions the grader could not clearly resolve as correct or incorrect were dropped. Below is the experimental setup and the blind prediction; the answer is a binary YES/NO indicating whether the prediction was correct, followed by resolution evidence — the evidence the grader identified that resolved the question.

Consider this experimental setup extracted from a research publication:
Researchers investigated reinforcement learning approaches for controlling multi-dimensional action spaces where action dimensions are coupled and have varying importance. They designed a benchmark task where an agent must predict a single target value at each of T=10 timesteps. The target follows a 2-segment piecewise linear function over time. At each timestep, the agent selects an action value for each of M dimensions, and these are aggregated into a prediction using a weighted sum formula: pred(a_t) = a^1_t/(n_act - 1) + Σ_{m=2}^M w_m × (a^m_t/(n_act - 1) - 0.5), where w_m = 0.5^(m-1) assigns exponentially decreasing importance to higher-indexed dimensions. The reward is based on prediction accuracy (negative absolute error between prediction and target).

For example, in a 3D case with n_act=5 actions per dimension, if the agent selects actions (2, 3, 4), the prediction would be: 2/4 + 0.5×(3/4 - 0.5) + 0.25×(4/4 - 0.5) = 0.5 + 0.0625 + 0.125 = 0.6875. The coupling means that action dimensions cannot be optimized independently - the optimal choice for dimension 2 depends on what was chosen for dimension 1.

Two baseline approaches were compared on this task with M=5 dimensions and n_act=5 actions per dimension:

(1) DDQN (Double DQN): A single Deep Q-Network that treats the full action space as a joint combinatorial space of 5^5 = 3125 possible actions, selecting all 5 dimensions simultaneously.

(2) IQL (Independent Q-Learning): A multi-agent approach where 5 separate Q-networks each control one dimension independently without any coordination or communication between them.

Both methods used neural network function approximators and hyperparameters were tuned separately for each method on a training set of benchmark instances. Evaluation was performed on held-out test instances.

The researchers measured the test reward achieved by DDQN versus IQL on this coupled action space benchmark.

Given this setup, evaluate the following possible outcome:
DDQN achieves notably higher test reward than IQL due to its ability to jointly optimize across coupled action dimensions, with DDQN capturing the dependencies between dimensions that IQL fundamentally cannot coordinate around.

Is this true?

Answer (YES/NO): YES